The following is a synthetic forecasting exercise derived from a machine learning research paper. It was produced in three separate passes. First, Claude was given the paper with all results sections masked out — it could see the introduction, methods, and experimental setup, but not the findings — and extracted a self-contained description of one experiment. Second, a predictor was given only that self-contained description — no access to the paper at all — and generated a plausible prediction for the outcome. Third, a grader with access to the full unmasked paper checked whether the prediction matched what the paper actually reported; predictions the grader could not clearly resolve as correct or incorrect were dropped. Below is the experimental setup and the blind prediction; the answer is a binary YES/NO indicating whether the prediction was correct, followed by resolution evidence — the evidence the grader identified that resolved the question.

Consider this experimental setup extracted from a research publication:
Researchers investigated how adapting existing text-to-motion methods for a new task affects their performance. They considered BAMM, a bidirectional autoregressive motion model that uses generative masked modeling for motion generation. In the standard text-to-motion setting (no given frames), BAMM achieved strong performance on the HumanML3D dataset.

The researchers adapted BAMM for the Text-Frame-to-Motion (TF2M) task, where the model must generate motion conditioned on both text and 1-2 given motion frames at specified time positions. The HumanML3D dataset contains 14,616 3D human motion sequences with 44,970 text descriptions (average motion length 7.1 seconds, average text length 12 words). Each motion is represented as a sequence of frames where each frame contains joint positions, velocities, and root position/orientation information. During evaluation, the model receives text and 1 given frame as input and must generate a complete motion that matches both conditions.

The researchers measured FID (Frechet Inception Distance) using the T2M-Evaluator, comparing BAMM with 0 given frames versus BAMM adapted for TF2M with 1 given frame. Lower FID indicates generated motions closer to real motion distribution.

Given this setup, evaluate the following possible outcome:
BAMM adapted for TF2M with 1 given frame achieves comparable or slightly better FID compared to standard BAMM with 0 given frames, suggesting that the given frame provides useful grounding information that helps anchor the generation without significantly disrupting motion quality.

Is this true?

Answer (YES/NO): NO